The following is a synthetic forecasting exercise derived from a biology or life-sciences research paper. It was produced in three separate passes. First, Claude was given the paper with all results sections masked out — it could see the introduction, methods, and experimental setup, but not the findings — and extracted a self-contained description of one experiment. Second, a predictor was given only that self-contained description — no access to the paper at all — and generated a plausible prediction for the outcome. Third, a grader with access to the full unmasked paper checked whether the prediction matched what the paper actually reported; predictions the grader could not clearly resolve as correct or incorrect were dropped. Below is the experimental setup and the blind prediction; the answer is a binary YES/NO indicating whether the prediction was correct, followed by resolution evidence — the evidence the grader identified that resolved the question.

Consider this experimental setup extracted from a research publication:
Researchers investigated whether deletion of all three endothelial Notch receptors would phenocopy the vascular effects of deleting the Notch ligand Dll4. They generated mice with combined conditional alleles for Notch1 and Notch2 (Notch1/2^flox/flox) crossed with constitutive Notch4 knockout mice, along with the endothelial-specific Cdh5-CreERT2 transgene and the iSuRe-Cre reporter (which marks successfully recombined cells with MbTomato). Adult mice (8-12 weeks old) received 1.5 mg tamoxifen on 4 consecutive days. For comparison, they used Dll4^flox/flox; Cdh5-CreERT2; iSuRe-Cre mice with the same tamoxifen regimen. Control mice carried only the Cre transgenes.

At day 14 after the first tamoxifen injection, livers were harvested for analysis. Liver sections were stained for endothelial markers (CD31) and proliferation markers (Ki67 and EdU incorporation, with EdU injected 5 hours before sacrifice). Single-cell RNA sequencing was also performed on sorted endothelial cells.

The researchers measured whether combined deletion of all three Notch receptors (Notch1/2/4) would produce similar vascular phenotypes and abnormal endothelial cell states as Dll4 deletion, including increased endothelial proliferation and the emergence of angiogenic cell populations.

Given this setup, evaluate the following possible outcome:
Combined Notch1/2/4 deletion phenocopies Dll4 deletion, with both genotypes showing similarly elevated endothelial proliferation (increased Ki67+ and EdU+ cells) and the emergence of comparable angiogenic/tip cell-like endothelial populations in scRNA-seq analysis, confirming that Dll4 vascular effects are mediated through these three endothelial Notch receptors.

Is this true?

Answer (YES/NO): NO